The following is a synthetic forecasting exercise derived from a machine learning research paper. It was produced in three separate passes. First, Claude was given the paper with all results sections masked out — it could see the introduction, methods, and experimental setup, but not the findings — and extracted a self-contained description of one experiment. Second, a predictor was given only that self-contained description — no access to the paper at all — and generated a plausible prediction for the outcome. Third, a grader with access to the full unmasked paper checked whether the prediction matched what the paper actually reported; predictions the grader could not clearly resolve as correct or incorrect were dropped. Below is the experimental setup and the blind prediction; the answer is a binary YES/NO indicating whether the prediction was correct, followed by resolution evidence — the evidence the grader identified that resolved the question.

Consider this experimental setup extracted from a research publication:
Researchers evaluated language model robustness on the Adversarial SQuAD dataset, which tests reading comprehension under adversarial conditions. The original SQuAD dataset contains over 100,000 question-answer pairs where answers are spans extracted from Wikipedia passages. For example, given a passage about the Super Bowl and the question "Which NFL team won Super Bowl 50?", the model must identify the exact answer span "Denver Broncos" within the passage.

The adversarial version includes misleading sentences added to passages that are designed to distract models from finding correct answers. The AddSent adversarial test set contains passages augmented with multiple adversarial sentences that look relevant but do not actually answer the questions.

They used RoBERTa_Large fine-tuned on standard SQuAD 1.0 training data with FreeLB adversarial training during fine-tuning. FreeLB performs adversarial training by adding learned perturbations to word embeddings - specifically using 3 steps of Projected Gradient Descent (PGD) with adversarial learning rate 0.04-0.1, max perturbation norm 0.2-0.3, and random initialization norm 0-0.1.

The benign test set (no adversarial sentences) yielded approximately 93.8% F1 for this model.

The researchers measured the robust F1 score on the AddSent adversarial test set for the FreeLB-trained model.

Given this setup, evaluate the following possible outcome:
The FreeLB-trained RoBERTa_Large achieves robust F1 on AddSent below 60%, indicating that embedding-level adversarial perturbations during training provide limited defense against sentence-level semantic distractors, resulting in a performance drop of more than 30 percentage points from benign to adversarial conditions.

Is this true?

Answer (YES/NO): NO